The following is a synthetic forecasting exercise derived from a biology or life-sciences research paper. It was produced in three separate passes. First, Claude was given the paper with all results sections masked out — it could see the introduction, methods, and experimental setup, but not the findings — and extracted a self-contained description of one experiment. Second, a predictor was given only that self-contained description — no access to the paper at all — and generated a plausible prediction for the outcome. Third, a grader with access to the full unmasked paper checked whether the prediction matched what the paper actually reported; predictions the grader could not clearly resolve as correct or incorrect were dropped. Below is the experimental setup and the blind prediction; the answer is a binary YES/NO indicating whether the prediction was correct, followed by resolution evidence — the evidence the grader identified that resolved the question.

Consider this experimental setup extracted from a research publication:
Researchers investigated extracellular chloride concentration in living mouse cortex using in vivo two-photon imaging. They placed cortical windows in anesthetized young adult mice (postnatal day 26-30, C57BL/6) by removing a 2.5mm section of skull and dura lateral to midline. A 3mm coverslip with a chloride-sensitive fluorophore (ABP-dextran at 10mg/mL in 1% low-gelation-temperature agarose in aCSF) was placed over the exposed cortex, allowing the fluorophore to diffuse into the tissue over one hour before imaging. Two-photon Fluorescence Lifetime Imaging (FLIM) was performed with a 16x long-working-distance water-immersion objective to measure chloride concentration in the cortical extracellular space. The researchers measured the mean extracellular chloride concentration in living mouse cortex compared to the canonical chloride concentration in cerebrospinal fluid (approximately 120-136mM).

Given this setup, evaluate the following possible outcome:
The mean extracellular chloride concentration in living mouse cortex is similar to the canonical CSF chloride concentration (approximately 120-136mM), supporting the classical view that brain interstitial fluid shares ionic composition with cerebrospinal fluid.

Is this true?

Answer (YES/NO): NO